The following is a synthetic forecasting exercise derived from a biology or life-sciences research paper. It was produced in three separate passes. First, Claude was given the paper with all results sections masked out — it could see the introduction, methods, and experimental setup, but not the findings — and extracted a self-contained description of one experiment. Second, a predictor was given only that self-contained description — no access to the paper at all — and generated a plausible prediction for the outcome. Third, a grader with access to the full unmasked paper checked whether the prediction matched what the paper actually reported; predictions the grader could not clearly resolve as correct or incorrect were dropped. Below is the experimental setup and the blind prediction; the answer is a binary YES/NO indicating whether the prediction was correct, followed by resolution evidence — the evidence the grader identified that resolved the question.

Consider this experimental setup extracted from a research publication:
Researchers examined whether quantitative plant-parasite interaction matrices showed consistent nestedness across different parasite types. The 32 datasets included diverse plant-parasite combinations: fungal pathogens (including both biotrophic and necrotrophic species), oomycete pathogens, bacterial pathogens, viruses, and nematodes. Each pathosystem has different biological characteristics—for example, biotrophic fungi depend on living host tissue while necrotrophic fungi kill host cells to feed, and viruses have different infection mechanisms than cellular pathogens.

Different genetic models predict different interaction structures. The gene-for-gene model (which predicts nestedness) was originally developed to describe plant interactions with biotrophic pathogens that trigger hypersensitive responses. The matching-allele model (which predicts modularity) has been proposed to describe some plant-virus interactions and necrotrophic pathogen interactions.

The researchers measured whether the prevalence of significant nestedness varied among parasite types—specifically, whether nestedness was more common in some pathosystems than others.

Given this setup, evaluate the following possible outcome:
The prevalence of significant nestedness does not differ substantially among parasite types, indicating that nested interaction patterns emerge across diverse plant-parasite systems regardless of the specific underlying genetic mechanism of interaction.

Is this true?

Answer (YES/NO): YES